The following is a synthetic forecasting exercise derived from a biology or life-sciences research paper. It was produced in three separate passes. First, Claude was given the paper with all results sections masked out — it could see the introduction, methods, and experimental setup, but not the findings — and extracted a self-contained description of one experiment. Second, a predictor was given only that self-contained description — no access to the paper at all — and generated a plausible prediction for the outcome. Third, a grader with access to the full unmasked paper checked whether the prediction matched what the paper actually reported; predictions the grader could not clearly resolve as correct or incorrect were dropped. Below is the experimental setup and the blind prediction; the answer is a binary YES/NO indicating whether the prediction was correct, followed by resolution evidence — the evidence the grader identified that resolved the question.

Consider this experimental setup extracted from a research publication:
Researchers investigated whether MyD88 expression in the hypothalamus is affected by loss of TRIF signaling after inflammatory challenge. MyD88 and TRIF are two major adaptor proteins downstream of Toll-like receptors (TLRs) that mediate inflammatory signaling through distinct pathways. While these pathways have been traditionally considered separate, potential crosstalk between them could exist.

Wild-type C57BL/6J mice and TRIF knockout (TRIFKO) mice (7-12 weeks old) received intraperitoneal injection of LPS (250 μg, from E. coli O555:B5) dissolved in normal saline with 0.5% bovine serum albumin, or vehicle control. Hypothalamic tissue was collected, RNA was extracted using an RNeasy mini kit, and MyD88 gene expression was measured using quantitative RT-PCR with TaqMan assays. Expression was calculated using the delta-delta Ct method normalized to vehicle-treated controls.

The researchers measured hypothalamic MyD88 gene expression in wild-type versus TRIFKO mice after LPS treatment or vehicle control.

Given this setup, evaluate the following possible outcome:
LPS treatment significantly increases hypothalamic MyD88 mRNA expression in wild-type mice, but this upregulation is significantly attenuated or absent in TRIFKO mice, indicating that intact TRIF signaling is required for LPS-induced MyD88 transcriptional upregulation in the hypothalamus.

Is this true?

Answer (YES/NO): NO